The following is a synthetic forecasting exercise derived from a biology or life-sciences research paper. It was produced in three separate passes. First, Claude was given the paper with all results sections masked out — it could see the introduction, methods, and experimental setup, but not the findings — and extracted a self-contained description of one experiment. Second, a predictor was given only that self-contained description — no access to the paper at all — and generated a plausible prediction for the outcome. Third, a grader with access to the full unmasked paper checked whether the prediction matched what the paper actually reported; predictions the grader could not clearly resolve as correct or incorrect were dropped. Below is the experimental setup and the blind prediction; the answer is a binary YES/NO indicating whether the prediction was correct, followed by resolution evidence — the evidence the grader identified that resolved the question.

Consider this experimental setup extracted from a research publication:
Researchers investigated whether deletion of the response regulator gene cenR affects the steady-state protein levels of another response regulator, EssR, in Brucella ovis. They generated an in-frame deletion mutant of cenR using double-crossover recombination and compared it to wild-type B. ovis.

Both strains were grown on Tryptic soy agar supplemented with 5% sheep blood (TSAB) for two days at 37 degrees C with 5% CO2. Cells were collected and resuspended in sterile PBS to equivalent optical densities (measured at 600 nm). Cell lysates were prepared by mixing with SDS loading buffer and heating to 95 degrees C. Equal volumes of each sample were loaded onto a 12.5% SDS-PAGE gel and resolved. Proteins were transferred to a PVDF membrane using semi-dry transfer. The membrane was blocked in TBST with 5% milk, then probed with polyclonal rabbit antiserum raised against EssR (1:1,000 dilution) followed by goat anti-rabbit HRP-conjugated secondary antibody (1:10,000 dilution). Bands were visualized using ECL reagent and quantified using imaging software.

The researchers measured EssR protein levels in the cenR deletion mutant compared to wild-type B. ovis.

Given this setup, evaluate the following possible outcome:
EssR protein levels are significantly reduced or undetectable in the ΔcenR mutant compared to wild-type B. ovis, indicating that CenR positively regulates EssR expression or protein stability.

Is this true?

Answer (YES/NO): YES